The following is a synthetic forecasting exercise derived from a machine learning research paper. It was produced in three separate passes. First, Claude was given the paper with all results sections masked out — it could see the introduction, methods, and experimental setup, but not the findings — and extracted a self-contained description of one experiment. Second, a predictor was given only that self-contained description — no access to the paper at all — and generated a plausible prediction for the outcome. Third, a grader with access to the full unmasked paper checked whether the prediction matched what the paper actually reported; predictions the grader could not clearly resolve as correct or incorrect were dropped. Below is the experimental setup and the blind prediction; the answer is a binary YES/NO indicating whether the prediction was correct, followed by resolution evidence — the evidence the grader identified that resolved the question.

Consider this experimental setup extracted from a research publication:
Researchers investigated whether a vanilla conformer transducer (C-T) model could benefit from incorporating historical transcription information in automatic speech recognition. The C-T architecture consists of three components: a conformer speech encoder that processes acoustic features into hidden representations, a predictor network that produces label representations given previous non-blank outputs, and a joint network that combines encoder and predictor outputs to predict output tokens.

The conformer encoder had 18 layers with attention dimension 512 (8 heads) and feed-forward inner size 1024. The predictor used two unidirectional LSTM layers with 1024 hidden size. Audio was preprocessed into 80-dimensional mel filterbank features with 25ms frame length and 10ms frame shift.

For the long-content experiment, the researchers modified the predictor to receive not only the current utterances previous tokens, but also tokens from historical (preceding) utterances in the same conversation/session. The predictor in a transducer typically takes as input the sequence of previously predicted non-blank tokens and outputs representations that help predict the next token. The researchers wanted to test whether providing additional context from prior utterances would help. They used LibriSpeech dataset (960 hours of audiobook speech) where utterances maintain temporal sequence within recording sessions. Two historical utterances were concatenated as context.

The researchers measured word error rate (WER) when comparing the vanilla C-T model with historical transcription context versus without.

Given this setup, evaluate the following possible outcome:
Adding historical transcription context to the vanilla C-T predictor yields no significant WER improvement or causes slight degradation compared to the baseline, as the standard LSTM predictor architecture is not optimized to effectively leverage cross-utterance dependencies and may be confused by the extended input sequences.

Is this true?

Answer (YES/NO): YES